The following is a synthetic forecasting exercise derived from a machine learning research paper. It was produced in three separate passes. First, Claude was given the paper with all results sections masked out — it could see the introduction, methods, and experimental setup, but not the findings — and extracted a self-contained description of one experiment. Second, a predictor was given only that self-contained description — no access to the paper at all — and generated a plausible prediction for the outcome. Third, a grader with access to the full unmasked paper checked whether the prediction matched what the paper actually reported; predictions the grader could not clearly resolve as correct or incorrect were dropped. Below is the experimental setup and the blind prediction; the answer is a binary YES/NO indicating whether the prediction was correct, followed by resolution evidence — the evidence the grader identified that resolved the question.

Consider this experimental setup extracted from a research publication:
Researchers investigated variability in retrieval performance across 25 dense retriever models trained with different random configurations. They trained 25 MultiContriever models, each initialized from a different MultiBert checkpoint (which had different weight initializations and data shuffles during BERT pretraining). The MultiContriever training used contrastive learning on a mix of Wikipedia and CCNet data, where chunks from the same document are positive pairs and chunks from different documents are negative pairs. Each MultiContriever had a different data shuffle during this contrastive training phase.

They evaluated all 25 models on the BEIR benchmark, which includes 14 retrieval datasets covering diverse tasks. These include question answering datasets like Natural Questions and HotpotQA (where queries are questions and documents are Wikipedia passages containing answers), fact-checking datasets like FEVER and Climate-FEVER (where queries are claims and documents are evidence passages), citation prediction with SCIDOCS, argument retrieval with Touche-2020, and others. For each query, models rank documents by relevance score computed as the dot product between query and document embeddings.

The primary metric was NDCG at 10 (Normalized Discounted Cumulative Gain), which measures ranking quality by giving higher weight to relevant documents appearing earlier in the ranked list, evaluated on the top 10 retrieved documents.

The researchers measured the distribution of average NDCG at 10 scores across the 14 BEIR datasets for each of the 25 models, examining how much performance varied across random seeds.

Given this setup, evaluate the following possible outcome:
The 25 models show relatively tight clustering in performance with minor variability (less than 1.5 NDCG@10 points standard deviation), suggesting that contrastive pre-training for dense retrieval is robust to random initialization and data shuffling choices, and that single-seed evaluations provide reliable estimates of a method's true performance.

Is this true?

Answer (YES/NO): NO